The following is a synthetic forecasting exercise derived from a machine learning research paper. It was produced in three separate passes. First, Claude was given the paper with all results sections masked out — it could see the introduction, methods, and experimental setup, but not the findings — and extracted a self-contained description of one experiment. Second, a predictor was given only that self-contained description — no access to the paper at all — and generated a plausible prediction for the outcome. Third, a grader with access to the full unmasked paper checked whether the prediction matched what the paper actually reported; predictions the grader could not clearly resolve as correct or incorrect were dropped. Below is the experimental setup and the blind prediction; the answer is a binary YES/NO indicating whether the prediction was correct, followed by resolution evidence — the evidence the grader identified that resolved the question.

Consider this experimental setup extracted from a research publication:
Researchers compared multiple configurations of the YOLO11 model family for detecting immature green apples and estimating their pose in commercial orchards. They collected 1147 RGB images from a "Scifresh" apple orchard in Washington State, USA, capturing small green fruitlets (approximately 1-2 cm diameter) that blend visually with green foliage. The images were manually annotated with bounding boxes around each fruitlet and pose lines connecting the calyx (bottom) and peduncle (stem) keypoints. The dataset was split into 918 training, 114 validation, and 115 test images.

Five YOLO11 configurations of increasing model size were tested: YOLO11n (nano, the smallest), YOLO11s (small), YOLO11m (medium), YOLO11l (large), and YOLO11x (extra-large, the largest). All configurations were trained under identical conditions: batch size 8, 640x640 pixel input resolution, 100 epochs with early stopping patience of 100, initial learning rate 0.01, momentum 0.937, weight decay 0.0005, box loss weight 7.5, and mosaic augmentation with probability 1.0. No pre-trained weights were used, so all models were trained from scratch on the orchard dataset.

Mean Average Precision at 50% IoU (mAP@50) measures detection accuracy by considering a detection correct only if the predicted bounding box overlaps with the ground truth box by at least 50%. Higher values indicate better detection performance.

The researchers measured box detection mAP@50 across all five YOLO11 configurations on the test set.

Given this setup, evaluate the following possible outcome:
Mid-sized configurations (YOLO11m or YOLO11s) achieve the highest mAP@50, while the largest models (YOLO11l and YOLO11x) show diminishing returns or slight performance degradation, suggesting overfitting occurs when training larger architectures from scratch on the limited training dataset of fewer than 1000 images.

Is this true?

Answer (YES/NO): YES